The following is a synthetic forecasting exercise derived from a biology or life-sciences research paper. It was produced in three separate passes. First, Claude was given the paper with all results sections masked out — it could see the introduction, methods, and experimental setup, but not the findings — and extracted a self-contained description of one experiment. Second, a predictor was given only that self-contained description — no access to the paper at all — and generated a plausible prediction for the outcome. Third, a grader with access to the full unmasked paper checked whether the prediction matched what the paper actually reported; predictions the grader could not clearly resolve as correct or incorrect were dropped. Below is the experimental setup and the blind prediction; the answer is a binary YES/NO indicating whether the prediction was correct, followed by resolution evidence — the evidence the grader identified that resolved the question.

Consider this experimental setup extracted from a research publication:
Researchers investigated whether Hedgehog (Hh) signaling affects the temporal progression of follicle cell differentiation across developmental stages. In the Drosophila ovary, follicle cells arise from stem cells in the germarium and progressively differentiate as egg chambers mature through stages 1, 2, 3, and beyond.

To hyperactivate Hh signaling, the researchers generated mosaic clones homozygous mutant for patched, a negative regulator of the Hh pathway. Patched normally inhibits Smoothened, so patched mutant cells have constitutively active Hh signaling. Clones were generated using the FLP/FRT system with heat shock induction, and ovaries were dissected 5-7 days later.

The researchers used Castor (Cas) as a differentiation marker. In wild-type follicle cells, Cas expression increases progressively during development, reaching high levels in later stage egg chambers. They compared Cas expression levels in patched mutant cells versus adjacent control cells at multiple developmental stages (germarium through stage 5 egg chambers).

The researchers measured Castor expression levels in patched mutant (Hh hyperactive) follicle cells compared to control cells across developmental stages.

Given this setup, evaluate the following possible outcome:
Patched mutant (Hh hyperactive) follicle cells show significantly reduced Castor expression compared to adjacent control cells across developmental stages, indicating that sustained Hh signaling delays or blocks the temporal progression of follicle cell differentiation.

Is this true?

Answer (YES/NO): NO